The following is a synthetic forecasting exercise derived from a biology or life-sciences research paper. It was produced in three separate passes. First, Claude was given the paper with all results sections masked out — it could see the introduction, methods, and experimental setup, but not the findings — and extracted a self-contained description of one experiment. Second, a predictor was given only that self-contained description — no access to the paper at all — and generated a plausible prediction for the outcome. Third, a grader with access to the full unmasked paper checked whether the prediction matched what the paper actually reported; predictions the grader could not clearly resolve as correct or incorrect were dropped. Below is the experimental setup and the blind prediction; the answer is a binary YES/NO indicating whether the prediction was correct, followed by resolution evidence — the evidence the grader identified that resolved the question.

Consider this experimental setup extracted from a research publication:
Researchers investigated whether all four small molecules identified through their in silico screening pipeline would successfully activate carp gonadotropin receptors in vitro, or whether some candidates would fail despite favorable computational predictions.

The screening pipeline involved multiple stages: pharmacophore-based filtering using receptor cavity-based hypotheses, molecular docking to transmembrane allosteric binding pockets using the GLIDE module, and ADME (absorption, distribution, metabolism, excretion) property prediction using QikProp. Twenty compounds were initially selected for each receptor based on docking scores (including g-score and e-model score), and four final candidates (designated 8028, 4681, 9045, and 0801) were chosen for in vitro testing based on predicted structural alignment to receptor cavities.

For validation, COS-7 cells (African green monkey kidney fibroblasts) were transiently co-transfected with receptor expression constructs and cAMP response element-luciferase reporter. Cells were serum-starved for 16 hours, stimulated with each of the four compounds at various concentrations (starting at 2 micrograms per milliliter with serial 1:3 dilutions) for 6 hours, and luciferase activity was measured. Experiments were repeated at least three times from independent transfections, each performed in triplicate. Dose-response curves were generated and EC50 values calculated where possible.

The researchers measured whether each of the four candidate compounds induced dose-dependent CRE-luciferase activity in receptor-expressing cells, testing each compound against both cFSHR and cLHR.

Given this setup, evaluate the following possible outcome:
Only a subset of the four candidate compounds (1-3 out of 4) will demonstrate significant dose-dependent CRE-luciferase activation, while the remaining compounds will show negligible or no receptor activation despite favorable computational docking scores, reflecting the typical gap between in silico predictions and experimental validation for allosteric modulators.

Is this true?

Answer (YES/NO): NO